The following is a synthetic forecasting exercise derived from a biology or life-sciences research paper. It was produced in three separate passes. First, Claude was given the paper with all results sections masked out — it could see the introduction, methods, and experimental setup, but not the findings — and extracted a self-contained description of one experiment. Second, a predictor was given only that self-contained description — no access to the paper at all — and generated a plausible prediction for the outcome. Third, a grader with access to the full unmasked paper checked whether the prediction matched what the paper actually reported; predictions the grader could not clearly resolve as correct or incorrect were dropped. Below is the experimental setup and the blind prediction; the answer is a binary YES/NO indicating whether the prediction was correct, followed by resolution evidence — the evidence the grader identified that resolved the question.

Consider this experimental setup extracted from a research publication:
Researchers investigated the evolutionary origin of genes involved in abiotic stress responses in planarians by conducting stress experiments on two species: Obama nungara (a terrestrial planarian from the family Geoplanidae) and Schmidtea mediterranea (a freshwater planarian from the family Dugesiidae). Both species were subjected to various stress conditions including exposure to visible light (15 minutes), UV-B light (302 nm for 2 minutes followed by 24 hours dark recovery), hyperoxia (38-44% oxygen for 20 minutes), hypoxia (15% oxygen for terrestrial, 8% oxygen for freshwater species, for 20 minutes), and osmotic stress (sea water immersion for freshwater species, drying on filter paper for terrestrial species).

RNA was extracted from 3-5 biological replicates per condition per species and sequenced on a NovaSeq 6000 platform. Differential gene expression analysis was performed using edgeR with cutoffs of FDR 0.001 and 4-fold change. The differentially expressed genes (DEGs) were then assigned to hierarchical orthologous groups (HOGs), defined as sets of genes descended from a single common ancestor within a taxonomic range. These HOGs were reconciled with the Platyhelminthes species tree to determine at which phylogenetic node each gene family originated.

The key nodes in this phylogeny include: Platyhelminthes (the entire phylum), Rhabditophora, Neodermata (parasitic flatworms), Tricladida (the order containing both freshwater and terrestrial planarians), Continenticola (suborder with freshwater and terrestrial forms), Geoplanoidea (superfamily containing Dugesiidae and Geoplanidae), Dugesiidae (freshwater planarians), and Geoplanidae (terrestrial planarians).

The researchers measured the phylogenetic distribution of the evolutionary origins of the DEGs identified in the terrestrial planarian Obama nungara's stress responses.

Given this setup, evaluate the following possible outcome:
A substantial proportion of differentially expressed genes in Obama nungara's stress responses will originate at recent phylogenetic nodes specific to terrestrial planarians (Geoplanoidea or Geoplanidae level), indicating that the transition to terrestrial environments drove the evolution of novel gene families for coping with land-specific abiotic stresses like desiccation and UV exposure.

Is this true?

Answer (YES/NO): NO